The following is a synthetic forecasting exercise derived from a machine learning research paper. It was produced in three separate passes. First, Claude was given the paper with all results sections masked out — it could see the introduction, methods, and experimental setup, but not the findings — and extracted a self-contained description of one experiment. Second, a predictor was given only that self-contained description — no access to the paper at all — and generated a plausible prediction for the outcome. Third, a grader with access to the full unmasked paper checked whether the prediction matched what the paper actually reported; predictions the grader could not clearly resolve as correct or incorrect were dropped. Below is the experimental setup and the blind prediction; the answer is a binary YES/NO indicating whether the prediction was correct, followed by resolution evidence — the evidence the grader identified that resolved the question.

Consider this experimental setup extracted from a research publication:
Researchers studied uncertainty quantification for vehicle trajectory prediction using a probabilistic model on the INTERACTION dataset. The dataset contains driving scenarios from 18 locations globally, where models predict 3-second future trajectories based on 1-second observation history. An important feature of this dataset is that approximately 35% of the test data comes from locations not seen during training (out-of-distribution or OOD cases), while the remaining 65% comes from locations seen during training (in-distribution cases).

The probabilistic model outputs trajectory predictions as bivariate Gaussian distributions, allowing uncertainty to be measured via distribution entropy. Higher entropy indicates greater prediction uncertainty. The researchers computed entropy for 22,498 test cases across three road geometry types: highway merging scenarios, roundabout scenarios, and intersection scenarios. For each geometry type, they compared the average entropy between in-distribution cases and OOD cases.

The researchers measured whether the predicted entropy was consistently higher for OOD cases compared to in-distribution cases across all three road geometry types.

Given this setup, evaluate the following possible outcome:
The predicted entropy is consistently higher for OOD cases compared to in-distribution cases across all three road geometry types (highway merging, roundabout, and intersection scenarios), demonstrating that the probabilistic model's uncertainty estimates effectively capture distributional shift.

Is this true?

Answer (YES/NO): NO